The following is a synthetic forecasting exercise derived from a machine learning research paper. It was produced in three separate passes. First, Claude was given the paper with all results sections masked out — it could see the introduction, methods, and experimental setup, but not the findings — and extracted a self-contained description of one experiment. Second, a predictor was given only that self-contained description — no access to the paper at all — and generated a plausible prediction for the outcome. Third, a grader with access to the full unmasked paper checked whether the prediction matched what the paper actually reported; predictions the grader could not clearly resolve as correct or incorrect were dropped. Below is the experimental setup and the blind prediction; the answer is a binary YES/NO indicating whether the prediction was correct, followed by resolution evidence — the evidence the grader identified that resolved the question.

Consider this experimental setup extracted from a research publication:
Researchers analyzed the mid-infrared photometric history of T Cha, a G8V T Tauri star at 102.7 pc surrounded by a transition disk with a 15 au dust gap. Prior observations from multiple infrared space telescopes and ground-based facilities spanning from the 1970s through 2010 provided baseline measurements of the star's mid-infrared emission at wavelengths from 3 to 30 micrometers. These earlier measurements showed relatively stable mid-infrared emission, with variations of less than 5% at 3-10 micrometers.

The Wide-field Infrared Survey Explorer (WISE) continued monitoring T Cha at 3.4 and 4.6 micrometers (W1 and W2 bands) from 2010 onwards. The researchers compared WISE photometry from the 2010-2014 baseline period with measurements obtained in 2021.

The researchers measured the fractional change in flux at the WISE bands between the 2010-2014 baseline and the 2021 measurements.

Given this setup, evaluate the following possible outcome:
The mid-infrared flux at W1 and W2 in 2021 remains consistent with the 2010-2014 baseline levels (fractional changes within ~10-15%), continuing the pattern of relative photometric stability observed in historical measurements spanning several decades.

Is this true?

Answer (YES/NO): NO